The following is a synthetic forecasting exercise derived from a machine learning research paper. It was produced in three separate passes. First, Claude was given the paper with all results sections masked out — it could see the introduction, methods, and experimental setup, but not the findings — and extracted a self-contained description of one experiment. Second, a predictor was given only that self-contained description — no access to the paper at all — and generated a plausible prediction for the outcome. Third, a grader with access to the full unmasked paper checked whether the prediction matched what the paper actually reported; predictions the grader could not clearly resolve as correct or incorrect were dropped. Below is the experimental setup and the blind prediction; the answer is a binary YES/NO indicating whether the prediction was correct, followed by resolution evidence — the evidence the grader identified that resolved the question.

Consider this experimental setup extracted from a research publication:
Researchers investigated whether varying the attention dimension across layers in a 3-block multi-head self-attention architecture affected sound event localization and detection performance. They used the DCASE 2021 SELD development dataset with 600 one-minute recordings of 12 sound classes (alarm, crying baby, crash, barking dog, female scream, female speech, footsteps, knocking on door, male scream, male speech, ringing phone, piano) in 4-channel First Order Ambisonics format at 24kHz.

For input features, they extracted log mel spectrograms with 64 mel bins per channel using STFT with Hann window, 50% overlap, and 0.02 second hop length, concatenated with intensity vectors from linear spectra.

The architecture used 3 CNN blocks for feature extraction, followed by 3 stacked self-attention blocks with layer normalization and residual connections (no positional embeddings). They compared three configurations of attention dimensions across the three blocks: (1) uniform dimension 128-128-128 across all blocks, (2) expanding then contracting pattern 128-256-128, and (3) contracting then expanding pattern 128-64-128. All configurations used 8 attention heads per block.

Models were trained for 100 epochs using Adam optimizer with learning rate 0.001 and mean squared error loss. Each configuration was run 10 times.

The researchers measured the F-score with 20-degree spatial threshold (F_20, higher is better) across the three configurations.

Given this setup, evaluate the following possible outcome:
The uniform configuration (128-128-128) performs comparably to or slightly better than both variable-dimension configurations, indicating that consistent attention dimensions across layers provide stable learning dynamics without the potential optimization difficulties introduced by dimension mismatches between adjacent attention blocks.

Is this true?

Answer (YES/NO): NO